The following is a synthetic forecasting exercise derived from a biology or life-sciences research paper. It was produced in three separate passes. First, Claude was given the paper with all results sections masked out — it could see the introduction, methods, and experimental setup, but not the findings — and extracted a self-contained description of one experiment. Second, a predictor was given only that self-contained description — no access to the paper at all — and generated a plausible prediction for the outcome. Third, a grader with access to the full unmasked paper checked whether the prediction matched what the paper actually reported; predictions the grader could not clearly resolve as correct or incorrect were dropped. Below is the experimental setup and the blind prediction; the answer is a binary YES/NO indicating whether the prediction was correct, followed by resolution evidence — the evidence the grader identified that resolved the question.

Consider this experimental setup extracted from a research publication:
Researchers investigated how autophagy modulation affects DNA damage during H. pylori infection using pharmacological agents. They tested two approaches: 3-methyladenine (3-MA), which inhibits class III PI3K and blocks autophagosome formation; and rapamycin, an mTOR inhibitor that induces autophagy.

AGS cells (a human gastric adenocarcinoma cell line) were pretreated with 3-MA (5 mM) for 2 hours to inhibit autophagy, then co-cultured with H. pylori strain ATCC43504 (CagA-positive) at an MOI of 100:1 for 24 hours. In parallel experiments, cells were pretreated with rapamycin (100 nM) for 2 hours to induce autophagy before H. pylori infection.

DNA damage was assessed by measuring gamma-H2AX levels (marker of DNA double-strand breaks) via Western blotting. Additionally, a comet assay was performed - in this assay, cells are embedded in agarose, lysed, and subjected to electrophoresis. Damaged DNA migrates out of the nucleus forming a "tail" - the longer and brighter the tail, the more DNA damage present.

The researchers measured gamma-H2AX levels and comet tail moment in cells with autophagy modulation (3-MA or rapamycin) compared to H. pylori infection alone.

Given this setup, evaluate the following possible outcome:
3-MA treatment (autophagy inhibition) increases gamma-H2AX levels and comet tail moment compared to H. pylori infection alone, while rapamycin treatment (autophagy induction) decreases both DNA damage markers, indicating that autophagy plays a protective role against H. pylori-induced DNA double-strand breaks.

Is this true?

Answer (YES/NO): YES